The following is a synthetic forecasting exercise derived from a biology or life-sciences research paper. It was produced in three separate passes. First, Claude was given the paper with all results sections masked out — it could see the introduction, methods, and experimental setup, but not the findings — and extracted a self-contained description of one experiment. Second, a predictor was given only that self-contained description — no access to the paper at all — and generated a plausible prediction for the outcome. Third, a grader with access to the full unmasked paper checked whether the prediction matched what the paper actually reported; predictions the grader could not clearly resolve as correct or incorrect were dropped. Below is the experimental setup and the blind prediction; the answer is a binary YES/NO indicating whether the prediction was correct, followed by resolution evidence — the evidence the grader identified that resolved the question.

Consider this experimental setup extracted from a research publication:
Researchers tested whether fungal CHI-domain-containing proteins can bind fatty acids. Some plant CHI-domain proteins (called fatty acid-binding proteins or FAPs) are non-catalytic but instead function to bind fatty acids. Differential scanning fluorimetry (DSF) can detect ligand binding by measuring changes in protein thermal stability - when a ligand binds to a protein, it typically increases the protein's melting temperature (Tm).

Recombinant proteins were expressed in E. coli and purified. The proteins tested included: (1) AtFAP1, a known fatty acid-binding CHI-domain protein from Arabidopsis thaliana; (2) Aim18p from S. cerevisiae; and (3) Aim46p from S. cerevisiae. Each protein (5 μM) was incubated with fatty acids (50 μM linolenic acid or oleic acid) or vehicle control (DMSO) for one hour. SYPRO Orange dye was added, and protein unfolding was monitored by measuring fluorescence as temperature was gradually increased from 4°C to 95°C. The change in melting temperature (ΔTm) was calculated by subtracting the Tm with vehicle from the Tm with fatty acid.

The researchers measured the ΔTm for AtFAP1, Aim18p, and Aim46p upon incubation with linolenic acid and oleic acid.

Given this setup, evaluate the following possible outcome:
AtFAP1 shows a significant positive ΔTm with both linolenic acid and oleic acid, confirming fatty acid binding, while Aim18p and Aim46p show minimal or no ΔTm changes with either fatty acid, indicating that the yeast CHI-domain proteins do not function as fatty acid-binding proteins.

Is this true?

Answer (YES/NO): NO